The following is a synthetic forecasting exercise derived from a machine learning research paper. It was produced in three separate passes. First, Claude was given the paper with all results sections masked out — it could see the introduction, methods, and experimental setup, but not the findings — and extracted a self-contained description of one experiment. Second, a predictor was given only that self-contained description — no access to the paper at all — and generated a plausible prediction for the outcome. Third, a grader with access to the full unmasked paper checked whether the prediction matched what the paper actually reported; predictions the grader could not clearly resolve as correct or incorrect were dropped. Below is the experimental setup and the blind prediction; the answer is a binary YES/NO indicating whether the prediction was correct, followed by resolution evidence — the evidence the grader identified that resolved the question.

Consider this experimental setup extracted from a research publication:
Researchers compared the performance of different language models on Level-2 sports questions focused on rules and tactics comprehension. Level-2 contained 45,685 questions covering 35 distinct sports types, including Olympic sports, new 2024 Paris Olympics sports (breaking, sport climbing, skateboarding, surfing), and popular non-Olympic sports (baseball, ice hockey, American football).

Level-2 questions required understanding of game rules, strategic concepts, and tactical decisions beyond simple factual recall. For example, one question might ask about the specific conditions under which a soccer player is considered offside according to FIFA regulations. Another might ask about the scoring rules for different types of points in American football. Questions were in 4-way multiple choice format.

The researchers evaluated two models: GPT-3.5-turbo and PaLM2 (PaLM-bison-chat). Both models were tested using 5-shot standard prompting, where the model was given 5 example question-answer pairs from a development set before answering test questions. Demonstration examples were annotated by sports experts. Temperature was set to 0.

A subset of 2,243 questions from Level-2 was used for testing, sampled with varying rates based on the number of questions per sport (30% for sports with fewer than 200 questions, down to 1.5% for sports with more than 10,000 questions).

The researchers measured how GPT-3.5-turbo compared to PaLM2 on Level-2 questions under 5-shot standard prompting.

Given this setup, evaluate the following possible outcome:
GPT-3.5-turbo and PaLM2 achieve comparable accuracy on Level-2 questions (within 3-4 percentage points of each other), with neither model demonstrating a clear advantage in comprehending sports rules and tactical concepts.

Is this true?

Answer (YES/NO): NO